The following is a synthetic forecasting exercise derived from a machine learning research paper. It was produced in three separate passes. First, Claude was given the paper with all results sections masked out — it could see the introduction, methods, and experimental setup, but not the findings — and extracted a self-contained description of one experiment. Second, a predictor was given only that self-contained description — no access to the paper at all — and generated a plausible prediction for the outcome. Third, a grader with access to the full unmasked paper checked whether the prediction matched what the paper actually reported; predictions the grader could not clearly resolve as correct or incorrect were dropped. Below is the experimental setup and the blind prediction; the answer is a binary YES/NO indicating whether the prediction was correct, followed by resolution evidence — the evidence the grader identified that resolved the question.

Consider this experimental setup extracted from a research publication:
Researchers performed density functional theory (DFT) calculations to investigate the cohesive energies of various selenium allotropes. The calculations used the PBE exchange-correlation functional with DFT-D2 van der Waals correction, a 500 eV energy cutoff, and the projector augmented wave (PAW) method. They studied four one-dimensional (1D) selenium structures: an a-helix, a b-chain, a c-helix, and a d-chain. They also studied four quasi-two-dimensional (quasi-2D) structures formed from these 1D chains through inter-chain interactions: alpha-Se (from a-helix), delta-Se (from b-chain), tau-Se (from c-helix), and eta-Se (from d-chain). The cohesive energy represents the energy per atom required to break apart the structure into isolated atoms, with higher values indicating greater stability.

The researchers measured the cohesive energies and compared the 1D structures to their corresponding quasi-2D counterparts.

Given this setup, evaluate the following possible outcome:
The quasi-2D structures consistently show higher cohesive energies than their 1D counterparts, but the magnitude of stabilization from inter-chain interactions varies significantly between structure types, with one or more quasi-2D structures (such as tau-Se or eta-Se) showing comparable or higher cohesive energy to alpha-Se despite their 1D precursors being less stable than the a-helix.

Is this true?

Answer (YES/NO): NO